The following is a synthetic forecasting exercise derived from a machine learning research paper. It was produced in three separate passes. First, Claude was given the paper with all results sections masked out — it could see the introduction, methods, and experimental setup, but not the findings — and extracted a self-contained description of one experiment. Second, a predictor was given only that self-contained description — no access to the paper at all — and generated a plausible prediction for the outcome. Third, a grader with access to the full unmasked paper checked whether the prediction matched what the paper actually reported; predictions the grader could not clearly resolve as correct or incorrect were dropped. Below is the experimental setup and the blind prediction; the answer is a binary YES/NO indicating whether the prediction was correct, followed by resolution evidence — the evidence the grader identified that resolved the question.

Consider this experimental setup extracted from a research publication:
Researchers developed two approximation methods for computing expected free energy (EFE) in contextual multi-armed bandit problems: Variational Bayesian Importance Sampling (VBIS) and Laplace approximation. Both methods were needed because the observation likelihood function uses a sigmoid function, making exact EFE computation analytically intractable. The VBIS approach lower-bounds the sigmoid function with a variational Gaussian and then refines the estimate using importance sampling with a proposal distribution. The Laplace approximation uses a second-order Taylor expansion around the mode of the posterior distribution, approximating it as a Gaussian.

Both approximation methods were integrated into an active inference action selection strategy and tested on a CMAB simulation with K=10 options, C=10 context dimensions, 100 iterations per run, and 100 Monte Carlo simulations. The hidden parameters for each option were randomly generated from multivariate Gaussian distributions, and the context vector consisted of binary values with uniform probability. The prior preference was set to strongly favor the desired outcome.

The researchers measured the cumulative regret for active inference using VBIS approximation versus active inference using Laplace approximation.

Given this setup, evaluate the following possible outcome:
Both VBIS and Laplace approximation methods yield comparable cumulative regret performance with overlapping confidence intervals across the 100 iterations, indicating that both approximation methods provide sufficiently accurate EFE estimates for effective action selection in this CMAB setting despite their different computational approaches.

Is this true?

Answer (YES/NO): NO